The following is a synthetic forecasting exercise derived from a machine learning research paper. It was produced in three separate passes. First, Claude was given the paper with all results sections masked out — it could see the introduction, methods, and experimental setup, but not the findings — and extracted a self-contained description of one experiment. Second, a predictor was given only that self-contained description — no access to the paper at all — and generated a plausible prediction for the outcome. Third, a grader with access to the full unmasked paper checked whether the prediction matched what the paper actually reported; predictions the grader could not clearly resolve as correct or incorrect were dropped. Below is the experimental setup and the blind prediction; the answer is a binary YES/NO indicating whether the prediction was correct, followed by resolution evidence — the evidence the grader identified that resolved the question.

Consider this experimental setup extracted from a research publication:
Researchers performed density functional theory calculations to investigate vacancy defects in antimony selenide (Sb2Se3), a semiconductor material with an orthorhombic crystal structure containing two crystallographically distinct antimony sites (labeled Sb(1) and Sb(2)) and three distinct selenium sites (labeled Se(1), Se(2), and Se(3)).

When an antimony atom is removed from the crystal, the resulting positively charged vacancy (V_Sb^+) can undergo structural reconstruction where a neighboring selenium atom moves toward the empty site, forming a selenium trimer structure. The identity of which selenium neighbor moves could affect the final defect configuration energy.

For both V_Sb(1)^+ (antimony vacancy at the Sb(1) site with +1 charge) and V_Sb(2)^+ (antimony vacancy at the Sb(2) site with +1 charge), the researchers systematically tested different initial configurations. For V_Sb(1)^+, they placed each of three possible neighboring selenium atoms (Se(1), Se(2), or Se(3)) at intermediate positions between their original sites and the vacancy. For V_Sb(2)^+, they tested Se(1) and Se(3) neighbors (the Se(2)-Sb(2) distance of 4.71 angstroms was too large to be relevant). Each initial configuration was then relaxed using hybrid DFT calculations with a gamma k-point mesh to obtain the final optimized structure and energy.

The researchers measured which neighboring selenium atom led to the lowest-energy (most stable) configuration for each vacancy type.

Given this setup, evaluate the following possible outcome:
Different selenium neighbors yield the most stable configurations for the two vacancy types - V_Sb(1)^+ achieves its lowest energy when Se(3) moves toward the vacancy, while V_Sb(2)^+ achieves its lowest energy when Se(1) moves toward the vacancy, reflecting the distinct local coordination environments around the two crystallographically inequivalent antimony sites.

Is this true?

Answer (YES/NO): NO